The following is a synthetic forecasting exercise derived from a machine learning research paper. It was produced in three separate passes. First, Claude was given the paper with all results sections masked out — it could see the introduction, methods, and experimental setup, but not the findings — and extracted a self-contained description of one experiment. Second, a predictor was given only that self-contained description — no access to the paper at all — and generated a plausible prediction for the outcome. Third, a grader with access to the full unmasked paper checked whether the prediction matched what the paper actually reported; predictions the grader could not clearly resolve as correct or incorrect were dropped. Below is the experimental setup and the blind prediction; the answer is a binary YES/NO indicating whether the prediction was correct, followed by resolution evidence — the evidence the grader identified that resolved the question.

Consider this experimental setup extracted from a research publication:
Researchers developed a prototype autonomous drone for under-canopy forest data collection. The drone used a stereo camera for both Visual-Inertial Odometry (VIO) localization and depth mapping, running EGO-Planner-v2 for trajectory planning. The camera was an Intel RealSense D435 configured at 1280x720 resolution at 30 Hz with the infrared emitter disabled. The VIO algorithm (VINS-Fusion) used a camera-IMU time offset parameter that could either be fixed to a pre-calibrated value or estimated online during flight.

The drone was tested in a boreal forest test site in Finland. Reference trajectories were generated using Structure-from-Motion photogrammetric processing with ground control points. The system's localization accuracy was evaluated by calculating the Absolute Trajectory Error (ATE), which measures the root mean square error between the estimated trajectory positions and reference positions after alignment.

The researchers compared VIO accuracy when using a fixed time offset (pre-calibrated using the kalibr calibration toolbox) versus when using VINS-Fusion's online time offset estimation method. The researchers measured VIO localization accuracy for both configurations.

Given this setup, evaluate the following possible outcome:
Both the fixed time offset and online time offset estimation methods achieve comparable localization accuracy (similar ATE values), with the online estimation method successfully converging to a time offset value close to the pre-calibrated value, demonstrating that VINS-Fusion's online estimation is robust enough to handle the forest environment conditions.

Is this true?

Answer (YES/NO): NO